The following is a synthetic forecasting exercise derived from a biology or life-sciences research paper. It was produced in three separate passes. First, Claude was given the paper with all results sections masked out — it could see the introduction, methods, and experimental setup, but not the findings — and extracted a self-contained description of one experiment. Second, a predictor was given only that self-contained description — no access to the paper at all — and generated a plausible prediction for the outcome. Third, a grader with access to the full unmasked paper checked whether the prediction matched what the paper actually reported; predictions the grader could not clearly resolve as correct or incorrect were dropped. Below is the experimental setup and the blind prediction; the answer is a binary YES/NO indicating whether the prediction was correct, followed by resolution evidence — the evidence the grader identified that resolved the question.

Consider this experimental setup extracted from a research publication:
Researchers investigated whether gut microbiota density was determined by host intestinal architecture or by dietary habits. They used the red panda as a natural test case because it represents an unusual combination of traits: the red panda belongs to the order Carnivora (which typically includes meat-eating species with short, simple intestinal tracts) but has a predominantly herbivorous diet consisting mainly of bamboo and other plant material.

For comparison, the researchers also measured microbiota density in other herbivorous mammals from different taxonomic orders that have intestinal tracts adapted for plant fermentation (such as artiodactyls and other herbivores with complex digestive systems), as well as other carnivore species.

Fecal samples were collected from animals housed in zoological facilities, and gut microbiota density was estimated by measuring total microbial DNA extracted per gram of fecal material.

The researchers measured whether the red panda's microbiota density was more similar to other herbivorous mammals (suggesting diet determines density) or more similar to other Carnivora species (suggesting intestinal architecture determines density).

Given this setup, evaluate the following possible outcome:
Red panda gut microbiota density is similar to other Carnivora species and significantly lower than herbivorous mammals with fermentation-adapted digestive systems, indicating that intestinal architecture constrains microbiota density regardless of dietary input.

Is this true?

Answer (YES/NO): YES